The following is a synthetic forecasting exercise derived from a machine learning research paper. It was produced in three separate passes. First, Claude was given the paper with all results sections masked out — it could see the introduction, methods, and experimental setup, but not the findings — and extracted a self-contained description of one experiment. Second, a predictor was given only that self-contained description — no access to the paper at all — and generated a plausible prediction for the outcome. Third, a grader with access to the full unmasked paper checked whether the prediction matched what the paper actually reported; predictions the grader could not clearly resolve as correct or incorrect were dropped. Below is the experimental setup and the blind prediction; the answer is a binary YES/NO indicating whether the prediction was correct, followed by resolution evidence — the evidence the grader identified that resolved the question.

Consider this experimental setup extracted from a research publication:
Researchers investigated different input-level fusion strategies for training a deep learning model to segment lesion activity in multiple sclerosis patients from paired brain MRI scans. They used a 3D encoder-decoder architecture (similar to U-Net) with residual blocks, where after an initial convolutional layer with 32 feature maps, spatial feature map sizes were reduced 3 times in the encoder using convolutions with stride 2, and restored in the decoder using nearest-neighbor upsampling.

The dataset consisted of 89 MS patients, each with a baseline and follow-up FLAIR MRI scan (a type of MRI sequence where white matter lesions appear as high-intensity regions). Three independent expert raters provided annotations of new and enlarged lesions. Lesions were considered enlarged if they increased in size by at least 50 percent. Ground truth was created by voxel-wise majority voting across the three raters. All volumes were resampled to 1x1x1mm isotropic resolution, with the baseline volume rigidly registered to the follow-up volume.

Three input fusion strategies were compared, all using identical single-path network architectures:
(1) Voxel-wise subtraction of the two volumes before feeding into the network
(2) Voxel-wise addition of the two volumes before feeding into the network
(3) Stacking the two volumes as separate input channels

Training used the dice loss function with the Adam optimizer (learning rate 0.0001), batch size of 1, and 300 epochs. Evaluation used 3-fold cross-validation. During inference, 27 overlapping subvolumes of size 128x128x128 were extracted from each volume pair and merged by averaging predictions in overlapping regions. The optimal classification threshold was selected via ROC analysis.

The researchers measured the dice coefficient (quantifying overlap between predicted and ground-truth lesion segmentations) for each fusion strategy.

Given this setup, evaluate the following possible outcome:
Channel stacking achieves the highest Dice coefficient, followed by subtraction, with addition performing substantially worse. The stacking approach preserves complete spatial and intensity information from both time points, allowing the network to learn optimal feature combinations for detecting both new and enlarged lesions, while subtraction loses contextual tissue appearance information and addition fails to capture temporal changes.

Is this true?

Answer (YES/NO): NO